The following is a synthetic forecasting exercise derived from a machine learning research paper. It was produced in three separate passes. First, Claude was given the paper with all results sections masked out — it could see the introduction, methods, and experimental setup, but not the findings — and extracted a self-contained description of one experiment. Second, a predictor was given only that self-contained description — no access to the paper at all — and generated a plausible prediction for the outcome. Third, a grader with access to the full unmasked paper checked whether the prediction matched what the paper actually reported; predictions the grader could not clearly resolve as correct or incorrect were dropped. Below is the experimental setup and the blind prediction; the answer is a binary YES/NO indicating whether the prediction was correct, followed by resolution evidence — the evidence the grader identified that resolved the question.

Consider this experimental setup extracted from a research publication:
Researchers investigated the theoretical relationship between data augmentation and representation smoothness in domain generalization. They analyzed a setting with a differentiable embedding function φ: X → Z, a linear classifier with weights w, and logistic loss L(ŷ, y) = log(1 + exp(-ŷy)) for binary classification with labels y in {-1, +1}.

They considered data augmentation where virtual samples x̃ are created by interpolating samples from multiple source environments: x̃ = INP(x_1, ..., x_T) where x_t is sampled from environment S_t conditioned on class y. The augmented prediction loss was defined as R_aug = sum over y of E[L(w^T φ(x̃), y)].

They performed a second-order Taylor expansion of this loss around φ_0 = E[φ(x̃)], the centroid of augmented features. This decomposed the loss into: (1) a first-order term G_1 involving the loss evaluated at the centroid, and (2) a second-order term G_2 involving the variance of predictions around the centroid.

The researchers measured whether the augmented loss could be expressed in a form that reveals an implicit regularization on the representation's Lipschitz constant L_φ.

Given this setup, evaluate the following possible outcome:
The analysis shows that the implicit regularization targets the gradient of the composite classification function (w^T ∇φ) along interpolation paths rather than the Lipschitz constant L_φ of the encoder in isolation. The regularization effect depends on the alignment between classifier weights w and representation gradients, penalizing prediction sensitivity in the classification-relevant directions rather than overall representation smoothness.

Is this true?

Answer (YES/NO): NO